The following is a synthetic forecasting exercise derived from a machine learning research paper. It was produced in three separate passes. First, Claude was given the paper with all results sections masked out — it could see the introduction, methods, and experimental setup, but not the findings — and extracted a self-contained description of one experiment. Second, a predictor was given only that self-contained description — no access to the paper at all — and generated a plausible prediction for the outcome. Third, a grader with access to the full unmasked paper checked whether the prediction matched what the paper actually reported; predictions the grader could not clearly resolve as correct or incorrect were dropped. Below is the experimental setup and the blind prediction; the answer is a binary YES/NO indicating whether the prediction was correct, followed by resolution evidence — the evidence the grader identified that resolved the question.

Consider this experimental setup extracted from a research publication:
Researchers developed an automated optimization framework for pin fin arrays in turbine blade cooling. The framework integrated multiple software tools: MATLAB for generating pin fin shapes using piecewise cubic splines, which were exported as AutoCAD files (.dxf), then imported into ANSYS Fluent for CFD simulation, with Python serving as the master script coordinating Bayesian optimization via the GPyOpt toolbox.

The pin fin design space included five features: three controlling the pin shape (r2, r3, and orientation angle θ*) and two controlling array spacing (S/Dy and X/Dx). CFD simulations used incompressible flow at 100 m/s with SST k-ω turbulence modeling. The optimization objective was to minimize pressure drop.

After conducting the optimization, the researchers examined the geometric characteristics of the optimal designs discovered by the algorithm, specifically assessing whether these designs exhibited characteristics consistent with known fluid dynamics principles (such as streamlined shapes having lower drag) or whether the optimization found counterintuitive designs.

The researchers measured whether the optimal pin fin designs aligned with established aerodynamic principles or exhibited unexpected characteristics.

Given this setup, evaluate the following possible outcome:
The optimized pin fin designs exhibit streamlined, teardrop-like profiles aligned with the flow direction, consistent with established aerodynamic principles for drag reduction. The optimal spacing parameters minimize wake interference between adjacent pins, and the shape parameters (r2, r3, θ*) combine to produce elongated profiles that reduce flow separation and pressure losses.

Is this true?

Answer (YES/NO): YES